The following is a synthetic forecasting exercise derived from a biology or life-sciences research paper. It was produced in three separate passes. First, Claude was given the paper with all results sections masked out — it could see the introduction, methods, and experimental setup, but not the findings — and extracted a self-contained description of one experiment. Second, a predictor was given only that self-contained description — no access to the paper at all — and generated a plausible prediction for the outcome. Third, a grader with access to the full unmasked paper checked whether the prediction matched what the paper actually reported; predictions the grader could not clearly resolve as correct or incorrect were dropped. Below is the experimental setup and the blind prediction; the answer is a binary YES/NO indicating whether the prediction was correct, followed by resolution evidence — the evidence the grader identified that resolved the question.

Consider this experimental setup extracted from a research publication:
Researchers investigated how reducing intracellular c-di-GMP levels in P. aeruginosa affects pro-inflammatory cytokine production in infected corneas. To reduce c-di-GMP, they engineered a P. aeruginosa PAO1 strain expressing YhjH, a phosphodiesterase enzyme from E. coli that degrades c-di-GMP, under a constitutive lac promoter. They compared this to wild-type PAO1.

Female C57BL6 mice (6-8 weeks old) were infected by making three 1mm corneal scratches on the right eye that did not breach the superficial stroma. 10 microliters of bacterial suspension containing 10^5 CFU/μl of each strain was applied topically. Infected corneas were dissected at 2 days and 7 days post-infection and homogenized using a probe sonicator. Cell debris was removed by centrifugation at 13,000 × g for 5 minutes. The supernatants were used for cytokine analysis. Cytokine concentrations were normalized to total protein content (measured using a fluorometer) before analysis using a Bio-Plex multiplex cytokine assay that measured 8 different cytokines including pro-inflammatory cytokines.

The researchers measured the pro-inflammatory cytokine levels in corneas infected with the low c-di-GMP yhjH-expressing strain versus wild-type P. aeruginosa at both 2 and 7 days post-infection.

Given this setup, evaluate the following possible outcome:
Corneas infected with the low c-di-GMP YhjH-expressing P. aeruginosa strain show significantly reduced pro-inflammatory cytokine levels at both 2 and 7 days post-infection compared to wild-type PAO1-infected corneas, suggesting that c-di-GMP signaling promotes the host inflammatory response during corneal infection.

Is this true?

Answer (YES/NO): NO